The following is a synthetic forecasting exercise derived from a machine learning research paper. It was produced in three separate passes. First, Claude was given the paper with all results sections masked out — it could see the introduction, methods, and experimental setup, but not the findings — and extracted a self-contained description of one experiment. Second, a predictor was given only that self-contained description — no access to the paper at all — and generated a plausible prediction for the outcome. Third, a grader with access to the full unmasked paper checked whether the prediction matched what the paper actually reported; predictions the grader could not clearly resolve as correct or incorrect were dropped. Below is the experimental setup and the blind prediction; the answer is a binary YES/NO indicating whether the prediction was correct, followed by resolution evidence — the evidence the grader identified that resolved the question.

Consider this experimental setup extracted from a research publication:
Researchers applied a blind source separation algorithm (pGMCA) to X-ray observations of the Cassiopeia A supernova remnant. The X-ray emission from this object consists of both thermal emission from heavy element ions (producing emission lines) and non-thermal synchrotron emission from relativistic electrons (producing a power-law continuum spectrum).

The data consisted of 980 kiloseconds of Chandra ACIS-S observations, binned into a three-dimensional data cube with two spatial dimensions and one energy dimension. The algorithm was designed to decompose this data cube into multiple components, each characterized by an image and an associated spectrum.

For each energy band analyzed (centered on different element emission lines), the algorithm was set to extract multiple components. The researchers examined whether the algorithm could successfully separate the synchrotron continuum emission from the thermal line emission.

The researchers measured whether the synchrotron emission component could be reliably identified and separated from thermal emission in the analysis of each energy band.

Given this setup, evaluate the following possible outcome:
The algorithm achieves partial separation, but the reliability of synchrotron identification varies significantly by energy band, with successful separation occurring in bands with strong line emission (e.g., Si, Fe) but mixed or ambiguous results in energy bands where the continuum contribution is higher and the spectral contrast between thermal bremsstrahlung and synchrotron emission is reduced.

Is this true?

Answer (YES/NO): NO